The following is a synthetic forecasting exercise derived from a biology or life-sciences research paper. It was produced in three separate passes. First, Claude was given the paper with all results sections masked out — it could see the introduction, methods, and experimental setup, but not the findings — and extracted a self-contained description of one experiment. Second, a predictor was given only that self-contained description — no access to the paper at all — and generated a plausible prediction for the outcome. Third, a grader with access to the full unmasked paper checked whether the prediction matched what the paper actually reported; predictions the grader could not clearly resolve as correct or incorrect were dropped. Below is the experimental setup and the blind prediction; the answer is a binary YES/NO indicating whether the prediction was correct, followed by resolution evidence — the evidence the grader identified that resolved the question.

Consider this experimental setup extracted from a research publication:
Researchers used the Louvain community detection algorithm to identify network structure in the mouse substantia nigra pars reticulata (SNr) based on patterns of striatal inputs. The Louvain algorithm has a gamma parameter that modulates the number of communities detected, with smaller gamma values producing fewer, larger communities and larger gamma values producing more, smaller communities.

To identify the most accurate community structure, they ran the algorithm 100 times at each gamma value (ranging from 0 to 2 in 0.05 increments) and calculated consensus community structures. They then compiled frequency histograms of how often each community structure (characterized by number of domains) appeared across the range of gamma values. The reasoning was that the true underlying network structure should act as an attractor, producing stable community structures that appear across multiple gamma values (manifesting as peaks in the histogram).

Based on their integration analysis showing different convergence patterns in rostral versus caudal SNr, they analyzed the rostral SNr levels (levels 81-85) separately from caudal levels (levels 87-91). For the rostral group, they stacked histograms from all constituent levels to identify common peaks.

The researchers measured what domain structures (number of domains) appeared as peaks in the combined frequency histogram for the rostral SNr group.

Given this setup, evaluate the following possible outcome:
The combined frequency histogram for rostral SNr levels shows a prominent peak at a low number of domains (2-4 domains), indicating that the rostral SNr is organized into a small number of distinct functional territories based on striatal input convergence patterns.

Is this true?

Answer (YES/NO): NO